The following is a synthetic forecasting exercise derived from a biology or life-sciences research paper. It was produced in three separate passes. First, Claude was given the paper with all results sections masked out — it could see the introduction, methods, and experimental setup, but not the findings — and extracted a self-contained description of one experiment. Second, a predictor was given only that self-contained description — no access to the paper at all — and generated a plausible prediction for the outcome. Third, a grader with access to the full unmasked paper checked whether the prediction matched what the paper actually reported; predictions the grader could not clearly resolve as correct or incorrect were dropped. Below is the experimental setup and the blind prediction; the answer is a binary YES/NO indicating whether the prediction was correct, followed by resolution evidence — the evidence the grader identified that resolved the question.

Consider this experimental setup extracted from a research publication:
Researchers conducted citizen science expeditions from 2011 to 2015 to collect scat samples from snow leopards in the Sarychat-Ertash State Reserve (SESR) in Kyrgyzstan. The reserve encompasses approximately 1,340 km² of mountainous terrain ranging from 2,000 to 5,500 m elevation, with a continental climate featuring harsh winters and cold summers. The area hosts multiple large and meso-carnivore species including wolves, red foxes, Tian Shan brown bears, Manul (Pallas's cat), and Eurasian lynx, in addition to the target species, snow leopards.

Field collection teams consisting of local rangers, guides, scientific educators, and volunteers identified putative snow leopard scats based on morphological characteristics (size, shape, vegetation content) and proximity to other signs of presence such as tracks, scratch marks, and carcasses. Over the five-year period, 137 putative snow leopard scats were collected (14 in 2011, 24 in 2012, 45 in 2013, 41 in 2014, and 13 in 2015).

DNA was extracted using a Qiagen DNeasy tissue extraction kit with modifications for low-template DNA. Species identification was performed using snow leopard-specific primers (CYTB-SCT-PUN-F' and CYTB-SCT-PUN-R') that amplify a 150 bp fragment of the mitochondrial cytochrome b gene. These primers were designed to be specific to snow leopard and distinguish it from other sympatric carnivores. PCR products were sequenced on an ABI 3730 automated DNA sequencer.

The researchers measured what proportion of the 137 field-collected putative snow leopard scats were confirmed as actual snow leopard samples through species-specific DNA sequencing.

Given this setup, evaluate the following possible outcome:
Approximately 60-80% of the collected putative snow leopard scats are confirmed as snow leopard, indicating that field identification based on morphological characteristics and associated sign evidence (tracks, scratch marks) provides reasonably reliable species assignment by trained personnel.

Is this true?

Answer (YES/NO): YES